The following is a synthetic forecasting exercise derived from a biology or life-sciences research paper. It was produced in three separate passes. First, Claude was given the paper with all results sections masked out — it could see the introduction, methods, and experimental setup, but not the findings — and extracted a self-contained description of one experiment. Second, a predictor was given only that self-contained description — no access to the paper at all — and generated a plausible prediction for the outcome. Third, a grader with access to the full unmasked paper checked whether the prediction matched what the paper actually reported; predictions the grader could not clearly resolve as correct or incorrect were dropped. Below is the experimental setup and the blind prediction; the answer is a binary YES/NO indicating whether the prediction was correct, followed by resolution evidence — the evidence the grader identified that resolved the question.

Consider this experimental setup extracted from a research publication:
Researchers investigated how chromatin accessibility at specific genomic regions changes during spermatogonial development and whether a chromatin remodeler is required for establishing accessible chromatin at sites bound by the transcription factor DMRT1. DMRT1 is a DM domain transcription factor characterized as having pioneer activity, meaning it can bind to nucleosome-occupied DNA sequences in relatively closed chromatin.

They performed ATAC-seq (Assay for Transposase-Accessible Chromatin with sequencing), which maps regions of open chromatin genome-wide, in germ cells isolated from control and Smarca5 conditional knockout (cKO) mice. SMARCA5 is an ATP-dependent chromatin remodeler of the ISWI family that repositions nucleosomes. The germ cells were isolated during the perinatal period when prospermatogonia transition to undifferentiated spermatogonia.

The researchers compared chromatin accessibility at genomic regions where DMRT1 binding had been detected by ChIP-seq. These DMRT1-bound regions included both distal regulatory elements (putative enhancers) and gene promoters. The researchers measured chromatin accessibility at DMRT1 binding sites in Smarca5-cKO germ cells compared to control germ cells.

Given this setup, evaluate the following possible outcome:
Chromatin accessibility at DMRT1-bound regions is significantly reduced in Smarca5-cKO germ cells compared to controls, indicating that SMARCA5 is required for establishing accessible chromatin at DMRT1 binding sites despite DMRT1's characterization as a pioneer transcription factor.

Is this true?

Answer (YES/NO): YES